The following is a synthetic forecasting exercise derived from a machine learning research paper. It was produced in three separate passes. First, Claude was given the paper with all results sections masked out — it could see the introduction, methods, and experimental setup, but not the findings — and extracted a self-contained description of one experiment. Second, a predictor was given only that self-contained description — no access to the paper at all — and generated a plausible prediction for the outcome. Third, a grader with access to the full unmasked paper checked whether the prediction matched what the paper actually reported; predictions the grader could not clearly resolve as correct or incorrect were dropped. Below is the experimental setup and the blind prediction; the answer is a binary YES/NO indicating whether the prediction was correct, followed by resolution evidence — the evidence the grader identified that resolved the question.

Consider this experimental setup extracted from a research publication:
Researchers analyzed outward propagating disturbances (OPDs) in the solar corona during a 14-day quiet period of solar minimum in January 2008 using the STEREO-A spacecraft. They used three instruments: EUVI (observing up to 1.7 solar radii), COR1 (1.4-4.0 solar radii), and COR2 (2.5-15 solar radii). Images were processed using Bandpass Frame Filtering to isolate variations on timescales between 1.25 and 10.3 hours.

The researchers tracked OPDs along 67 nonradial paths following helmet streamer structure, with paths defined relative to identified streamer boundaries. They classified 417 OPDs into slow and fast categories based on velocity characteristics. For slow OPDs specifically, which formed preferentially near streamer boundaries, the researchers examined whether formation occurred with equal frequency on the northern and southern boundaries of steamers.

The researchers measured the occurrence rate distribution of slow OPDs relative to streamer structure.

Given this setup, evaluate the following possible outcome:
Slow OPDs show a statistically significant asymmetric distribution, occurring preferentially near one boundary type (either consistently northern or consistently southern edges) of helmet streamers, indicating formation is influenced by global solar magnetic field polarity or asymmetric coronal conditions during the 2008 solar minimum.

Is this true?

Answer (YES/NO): YES